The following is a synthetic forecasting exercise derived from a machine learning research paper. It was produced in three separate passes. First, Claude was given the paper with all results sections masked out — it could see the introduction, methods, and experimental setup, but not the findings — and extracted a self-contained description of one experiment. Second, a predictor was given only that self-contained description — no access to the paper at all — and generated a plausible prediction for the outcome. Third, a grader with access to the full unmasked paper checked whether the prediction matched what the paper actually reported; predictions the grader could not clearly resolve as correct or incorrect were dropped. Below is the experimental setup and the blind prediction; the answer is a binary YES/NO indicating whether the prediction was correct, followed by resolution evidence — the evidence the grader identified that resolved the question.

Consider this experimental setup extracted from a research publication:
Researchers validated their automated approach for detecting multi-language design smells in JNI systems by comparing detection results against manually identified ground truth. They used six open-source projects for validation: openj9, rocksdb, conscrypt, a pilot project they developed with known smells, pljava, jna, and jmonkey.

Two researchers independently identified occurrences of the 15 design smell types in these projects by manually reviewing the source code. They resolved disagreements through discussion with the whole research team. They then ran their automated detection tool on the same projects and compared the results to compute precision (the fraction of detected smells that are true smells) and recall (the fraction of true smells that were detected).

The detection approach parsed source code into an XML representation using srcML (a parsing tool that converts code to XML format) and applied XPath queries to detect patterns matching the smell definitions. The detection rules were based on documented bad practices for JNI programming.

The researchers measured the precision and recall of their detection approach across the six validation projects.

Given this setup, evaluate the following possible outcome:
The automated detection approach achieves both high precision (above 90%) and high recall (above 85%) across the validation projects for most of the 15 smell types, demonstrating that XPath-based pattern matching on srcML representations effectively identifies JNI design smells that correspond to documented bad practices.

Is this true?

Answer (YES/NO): NO